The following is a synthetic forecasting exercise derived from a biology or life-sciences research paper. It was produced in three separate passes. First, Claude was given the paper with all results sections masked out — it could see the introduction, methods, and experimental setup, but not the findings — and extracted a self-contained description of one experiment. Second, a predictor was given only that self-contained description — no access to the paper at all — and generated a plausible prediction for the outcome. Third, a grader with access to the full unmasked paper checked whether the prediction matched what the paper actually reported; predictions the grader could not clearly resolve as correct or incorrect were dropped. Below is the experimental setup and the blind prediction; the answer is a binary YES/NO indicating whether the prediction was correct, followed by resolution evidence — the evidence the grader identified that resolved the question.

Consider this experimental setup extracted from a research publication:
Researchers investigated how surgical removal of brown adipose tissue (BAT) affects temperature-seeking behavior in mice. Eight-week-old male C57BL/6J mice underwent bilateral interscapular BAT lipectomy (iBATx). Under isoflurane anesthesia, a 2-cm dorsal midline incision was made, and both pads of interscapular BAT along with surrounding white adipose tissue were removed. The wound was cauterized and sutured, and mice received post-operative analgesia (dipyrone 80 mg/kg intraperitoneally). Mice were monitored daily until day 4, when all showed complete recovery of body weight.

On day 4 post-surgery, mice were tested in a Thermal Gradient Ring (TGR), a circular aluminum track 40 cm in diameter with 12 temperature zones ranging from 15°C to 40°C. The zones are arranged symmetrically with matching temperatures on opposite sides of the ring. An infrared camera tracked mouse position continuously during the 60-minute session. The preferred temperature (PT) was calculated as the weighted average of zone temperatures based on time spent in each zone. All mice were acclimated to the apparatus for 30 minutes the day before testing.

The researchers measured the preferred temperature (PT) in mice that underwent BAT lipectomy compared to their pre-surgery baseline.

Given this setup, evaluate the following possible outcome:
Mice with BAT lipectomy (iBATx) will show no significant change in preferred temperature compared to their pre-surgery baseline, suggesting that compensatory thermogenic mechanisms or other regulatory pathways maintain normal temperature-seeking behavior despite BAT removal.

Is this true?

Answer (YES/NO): NO